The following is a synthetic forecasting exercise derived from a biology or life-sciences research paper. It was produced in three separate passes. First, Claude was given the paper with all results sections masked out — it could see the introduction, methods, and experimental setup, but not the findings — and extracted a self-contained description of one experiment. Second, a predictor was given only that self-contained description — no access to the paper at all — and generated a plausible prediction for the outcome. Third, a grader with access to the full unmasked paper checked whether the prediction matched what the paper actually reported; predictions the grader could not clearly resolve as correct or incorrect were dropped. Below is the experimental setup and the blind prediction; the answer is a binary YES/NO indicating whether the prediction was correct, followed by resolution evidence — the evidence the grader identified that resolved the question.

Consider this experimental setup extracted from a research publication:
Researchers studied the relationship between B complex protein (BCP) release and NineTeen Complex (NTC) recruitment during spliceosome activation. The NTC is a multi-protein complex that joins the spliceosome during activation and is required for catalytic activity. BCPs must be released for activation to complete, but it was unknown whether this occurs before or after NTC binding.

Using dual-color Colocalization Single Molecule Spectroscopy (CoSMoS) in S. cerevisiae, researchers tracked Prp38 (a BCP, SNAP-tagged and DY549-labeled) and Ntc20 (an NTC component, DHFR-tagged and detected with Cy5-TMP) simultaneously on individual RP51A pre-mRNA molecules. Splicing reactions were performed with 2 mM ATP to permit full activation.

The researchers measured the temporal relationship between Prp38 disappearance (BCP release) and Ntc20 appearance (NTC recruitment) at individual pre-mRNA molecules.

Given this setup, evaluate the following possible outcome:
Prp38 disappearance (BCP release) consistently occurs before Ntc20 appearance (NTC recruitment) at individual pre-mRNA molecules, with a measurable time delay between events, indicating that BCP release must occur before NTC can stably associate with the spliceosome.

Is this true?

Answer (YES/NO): NO